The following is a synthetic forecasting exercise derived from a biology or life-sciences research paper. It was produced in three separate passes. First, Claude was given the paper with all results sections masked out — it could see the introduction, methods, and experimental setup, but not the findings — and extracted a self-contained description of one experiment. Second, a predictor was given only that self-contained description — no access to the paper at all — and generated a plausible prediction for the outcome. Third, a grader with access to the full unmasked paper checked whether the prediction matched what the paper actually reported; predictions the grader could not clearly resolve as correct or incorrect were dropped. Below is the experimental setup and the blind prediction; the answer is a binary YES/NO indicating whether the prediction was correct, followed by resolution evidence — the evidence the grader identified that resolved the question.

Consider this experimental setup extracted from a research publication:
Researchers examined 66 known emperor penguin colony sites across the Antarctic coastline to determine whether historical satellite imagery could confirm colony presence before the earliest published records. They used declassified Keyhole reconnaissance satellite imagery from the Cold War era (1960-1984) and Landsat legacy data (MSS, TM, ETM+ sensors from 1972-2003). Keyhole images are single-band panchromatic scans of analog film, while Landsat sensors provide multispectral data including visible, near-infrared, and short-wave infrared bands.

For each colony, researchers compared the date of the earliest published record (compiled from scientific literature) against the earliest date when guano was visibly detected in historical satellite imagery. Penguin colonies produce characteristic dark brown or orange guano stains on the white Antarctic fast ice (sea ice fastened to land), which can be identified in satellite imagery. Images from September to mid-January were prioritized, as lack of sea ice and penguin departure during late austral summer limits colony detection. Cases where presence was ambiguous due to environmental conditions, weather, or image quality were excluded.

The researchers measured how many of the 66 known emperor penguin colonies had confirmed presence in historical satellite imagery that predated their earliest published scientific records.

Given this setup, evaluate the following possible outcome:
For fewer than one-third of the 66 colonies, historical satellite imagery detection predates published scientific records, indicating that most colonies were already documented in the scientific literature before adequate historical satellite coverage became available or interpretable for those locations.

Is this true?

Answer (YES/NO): YES